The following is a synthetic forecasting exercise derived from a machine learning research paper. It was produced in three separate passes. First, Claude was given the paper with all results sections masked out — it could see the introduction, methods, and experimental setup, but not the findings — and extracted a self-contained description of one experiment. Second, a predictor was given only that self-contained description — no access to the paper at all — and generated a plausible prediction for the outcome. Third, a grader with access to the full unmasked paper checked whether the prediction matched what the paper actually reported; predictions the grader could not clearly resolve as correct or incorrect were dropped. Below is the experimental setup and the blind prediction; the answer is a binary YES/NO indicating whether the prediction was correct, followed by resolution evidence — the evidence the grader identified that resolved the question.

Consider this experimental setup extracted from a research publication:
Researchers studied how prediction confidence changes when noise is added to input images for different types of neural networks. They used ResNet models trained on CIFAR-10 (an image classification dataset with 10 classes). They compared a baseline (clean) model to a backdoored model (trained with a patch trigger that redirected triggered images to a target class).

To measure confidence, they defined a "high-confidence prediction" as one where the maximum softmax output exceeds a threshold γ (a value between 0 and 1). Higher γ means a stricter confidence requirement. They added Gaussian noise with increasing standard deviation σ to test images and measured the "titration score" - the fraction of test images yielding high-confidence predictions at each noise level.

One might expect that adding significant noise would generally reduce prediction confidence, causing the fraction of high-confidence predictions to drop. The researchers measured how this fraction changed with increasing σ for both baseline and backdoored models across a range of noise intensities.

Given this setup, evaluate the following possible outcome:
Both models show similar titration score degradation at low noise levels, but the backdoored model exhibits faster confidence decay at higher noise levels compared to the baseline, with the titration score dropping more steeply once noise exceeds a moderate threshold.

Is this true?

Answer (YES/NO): NO